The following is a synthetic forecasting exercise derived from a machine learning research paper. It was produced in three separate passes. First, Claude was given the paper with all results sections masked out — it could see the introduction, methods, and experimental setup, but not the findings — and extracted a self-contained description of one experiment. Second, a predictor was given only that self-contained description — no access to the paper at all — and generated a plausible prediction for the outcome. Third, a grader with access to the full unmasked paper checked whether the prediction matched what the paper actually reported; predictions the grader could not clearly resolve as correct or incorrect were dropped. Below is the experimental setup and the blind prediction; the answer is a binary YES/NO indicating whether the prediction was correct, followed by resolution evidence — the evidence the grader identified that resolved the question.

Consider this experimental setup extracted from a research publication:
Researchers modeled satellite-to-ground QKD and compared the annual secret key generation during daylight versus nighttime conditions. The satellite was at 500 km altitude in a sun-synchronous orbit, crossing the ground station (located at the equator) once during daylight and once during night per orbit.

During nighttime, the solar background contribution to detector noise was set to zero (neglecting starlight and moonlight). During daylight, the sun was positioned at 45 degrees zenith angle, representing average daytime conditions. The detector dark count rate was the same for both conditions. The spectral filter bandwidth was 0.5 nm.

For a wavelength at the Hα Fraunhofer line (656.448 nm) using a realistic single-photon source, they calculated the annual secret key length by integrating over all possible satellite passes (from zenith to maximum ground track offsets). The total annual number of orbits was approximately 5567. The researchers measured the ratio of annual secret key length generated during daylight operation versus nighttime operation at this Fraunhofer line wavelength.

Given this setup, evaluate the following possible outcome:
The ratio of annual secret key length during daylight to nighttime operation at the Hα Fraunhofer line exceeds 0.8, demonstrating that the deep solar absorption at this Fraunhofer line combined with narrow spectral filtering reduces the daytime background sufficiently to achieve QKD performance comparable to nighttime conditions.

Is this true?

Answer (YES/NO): YES